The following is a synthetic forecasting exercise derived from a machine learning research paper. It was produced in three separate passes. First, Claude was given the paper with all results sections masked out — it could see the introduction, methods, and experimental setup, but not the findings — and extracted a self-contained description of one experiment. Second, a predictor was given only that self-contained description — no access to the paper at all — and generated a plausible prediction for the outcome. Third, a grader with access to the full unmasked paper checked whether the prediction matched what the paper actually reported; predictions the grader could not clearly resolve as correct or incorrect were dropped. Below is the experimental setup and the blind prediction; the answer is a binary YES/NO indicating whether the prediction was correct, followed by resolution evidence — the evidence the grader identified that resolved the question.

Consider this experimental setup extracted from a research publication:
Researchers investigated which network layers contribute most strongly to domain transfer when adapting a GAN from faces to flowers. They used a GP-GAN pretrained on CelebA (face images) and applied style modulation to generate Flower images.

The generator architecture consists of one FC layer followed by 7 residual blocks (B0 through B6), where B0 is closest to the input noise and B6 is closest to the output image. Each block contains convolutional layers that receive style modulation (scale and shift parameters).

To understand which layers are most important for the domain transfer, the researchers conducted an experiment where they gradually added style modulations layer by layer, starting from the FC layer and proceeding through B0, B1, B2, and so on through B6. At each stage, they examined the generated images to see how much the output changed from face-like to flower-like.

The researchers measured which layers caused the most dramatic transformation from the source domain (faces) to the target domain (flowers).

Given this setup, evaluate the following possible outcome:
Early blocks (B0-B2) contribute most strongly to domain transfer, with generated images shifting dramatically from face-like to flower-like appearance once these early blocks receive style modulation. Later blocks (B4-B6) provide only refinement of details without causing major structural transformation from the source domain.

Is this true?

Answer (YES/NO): NO